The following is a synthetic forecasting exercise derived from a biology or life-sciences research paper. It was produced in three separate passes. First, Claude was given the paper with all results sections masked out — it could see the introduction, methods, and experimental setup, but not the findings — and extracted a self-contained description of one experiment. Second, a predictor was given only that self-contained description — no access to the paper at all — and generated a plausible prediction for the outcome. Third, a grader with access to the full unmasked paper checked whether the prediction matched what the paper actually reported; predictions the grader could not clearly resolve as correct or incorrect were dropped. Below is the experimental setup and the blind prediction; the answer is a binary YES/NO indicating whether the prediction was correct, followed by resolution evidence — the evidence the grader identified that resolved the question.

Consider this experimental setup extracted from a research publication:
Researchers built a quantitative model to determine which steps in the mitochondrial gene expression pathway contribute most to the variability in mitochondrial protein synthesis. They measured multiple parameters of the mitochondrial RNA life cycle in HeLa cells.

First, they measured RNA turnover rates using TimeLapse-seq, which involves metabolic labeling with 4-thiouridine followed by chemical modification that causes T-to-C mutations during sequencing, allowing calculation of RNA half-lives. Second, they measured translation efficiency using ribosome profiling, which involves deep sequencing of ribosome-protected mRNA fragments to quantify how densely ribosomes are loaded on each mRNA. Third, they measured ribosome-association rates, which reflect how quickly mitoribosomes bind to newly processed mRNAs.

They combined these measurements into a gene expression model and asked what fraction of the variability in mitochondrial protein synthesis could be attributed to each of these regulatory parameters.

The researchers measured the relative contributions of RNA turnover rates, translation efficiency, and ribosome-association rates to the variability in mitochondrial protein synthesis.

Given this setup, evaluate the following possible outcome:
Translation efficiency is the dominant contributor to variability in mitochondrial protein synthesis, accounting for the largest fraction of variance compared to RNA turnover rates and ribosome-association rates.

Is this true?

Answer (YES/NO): NO